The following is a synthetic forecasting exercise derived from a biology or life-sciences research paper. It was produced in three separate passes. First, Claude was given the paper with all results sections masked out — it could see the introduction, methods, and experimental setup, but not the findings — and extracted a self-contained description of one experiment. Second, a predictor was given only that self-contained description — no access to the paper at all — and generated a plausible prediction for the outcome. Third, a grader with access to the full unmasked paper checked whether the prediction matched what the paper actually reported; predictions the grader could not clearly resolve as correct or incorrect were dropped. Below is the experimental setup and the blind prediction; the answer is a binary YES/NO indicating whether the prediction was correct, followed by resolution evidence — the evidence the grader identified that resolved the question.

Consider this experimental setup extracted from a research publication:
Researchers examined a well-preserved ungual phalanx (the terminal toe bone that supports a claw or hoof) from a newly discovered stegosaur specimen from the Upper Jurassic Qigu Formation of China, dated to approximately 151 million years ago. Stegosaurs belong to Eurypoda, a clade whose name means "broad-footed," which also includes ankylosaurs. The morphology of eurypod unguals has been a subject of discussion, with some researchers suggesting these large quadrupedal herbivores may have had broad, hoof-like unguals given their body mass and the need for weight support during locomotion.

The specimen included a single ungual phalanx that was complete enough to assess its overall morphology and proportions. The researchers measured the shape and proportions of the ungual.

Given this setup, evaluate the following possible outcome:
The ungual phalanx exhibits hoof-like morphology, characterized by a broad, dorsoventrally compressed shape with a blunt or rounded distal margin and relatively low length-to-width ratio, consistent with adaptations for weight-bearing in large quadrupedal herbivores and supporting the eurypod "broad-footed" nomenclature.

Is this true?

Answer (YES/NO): NO